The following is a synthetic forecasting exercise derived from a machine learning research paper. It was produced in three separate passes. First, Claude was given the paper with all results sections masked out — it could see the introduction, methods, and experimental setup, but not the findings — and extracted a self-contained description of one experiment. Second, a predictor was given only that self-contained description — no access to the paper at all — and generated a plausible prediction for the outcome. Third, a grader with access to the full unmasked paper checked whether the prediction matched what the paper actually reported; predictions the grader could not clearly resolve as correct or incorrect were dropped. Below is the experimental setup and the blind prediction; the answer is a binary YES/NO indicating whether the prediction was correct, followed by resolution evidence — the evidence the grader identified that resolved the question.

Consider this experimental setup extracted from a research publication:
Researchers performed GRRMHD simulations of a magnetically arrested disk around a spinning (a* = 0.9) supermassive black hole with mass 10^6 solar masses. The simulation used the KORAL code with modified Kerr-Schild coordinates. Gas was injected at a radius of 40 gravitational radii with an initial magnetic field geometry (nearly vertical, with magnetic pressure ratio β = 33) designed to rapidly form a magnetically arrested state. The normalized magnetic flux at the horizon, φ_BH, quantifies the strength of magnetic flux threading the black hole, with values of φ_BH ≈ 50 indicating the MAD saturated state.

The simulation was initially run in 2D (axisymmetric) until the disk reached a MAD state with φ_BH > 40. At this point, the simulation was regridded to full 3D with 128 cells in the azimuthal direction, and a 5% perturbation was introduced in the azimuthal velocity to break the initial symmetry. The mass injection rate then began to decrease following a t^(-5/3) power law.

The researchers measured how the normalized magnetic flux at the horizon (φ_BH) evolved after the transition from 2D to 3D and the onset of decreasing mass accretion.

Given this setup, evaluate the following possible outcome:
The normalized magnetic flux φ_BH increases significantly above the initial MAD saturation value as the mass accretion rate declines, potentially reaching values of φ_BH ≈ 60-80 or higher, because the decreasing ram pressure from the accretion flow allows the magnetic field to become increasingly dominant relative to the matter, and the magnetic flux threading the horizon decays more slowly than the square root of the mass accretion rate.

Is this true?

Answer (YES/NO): NO